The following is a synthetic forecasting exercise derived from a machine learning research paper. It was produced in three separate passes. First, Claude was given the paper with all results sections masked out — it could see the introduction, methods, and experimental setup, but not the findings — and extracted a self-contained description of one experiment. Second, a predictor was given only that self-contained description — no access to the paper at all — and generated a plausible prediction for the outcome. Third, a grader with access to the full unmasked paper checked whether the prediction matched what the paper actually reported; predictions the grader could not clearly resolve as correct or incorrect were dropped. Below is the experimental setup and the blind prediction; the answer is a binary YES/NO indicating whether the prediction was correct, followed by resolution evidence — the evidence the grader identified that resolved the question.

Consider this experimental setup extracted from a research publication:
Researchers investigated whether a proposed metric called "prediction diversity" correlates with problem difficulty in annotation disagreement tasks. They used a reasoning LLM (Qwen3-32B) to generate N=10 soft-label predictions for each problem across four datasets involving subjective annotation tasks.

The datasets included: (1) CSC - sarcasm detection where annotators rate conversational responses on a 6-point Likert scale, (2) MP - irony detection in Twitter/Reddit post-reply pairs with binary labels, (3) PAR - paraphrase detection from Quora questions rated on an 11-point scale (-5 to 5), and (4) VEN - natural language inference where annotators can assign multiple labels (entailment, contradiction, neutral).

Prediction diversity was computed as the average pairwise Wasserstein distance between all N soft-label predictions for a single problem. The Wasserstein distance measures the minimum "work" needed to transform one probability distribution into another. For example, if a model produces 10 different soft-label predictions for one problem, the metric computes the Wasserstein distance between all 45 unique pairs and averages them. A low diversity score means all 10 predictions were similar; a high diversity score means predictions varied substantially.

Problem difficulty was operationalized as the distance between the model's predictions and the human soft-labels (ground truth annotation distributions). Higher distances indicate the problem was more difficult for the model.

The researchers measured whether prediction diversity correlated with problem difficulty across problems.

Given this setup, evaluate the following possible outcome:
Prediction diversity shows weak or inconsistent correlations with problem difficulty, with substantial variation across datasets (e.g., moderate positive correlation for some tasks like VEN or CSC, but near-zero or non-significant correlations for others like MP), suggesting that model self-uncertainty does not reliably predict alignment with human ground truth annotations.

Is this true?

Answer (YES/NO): NO